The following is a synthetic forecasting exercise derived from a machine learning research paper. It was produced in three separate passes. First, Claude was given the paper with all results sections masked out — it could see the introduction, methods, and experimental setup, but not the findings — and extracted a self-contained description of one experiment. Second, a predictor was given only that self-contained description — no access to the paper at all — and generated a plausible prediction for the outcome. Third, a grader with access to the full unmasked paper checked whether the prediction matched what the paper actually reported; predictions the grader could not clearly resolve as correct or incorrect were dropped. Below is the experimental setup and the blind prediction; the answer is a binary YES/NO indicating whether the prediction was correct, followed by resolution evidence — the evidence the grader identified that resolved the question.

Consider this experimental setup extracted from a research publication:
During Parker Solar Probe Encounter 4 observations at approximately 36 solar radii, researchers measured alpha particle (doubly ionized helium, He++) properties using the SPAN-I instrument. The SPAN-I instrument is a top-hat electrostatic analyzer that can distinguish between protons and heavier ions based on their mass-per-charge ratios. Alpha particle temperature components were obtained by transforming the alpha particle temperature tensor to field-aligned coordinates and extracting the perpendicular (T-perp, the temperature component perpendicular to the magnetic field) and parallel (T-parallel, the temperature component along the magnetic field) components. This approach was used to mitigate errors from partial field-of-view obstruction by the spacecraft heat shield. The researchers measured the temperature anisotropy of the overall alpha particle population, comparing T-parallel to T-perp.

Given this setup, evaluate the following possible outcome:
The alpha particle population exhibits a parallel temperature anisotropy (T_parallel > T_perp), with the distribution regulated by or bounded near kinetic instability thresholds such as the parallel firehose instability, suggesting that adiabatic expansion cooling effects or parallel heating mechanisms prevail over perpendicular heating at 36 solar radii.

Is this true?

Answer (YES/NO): NO